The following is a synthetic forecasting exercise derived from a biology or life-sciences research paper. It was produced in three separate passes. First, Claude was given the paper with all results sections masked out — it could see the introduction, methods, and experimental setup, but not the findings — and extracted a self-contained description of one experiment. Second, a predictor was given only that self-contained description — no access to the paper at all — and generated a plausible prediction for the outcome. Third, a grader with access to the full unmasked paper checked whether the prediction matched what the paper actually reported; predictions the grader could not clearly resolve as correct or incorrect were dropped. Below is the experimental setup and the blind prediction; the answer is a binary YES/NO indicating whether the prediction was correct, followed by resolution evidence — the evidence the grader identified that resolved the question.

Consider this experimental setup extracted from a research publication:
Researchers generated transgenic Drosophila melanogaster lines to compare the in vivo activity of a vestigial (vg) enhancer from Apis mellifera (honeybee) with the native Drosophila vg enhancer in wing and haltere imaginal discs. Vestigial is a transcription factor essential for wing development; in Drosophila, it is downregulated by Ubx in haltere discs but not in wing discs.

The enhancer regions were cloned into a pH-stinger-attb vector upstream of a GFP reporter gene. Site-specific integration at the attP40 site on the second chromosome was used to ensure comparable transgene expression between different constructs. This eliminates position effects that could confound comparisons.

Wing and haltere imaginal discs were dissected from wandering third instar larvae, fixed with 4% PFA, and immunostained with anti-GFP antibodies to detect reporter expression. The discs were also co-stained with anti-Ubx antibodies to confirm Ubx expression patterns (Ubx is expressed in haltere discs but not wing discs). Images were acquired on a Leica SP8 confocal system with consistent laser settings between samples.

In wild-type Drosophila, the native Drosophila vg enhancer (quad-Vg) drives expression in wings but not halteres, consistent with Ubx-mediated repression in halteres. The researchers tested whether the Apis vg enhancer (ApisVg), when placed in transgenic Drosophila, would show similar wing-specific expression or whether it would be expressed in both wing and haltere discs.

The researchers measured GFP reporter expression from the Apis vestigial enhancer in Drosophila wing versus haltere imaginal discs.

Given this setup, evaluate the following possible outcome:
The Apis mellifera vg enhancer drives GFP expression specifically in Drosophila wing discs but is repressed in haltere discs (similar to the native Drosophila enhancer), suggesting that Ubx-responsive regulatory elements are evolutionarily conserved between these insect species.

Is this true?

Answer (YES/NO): NO